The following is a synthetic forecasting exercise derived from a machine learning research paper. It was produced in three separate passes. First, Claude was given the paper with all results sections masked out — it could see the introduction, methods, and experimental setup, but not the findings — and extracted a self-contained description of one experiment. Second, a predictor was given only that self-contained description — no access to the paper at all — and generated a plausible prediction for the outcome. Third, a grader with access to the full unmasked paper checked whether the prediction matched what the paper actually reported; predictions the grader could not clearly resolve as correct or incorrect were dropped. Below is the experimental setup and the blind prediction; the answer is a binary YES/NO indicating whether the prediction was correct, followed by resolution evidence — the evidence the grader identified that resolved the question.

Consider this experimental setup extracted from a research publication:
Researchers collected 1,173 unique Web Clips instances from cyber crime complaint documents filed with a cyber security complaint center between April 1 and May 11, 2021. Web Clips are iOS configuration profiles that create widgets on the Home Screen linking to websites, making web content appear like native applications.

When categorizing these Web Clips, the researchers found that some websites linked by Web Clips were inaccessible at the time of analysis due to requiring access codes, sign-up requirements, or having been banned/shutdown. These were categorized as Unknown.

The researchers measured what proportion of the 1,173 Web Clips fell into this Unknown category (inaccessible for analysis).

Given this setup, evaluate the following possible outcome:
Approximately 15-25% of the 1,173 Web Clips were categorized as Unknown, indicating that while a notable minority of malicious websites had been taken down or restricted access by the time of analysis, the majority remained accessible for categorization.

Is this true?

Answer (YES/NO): NO